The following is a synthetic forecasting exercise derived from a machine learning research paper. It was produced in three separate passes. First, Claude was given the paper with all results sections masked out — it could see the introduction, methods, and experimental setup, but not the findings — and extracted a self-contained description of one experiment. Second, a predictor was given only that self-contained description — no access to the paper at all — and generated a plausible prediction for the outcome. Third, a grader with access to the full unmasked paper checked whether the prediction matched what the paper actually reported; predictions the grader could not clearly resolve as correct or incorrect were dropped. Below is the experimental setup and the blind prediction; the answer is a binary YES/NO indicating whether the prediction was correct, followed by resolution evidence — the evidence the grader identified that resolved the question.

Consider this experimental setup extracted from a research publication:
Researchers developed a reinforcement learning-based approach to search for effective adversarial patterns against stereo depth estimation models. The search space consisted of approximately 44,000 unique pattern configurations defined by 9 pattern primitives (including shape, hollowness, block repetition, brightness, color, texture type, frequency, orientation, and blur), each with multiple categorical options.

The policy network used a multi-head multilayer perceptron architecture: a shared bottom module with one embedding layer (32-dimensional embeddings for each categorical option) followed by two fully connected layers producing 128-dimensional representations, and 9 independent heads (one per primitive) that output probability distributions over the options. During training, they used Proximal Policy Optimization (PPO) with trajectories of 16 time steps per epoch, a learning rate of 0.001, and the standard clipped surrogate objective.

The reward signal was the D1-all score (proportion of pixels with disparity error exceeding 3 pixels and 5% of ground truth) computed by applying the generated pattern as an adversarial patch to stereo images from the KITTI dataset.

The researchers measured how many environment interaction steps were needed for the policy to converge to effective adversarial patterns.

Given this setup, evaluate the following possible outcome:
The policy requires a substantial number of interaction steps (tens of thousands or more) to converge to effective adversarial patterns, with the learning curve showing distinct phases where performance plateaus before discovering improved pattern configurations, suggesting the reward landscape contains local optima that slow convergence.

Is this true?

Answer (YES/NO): NO